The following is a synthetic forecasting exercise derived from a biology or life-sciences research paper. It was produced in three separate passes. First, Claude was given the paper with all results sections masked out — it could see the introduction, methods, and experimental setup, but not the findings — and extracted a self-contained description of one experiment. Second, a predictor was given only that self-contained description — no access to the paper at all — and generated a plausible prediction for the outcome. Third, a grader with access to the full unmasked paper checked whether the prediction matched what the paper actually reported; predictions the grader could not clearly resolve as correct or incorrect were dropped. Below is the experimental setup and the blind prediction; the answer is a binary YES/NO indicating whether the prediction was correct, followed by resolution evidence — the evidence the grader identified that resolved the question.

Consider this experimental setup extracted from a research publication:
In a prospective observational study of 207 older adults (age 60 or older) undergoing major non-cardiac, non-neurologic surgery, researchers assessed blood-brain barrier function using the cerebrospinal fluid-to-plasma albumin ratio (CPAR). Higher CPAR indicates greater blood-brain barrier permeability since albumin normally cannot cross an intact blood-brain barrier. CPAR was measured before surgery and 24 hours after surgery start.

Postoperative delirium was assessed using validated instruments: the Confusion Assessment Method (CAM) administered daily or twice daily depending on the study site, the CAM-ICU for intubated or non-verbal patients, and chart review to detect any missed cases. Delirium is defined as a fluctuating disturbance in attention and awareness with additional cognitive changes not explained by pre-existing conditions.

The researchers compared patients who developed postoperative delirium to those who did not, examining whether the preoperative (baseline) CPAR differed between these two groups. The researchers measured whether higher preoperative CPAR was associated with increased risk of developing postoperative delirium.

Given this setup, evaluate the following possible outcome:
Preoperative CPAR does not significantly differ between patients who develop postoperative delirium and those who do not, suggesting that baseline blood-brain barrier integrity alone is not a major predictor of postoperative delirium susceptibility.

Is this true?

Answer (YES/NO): YES